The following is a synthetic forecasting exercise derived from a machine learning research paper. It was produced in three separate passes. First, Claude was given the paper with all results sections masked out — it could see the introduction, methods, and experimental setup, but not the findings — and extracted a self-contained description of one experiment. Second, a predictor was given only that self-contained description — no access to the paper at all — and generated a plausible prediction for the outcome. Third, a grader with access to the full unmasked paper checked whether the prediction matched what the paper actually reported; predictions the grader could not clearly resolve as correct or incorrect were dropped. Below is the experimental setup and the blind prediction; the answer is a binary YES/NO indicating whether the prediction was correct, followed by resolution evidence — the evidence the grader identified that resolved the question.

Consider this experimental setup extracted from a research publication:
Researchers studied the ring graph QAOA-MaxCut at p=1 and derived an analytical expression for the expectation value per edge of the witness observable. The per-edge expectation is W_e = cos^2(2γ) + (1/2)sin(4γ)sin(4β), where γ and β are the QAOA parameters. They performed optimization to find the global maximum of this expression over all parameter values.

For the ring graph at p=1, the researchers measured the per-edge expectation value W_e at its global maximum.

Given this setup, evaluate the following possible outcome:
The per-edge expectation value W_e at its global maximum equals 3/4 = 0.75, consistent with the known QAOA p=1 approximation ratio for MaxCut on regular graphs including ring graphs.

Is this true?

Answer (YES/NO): NO